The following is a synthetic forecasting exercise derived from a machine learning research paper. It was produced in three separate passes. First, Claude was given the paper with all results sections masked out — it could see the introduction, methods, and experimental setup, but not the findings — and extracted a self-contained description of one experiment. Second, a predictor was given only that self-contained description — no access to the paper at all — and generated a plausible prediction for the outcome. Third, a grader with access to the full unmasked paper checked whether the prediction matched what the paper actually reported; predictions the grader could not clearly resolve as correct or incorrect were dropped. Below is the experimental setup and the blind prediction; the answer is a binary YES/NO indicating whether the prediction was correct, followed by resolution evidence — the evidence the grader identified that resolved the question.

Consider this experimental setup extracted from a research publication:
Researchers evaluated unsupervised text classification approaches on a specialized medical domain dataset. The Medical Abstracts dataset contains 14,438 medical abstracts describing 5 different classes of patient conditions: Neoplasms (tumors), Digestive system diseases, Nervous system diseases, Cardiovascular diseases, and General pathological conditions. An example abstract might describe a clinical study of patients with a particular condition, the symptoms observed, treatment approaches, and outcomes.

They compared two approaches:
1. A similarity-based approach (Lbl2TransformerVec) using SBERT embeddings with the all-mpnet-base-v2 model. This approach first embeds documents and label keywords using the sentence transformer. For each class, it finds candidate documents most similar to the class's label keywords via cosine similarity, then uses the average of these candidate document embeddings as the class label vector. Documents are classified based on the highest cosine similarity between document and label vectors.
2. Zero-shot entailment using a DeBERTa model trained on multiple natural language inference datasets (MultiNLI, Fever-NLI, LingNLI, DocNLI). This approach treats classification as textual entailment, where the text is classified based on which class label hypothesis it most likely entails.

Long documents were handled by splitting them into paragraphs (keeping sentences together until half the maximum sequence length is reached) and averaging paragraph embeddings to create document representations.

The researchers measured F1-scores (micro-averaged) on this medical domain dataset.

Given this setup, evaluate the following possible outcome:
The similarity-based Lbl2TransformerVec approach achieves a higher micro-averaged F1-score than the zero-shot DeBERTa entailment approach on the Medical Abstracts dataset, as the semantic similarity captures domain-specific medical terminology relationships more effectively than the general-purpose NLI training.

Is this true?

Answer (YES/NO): NO